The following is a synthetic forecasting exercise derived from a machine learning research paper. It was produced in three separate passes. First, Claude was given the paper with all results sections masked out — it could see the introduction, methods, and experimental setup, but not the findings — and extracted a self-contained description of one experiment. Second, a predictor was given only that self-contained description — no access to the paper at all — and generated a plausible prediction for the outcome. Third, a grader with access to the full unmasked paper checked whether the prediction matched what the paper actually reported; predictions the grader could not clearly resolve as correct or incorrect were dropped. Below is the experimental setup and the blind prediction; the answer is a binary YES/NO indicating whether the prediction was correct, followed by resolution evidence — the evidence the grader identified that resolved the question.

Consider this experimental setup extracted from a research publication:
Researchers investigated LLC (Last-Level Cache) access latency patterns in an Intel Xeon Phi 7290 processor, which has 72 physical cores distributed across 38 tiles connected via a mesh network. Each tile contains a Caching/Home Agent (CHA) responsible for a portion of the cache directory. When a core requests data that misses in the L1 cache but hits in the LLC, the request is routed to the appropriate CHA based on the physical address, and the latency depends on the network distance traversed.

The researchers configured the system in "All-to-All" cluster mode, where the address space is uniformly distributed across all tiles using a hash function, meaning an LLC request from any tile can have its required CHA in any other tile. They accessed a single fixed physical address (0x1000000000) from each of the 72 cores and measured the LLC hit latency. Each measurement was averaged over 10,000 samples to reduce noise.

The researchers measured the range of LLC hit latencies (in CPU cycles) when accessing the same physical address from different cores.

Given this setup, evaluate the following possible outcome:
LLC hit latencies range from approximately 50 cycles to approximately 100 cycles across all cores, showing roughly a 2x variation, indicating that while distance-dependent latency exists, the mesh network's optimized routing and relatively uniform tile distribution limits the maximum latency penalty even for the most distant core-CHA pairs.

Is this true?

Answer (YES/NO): NO